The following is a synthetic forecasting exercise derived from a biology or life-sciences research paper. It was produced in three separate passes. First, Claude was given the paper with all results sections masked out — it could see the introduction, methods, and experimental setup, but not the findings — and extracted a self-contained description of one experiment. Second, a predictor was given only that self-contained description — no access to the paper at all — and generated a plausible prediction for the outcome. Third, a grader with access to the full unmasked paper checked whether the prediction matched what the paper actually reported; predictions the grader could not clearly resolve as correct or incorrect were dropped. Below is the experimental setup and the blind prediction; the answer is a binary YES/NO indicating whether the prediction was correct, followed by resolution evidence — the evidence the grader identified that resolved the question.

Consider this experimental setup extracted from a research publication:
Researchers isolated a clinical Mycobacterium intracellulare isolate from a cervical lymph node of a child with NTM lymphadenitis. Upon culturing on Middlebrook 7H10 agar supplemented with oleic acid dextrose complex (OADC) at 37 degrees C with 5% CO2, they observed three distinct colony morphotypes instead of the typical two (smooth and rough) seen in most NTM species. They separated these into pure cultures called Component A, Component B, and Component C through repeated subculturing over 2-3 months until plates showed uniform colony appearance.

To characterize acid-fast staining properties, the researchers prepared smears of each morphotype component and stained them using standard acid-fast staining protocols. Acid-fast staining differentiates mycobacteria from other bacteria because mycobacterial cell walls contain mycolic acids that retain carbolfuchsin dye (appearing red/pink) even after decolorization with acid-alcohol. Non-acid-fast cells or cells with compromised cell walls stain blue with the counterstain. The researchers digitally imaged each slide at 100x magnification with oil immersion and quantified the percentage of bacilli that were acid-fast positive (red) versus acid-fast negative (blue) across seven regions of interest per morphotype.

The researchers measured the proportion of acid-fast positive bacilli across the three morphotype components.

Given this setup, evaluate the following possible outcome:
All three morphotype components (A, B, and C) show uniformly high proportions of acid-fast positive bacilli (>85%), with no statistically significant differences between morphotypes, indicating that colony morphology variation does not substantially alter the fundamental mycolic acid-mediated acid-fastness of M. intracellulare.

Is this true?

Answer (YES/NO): NO